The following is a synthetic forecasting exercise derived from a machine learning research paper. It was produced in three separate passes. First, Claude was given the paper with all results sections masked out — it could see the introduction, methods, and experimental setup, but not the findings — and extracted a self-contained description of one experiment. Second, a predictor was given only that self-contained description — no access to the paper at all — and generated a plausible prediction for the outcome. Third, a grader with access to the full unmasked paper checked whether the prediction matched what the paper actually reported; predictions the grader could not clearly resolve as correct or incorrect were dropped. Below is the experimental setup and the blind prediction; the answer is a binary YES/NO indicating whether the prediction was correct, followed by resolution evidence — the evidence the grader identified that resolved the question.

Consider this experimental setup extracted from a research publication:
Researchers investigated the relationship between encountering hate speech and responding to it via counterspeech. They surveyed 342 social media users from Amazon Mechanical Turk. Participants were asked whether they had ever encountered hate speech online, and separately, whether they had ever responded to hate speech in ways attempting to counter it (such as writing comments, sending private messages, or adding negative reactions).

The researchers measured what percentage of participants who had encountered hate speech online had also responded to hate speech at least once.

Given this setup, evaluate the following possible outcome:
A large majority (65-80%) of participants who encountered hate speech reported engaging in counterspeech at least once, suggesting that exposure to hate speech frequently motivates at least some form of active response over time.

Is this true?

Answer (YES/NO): YES